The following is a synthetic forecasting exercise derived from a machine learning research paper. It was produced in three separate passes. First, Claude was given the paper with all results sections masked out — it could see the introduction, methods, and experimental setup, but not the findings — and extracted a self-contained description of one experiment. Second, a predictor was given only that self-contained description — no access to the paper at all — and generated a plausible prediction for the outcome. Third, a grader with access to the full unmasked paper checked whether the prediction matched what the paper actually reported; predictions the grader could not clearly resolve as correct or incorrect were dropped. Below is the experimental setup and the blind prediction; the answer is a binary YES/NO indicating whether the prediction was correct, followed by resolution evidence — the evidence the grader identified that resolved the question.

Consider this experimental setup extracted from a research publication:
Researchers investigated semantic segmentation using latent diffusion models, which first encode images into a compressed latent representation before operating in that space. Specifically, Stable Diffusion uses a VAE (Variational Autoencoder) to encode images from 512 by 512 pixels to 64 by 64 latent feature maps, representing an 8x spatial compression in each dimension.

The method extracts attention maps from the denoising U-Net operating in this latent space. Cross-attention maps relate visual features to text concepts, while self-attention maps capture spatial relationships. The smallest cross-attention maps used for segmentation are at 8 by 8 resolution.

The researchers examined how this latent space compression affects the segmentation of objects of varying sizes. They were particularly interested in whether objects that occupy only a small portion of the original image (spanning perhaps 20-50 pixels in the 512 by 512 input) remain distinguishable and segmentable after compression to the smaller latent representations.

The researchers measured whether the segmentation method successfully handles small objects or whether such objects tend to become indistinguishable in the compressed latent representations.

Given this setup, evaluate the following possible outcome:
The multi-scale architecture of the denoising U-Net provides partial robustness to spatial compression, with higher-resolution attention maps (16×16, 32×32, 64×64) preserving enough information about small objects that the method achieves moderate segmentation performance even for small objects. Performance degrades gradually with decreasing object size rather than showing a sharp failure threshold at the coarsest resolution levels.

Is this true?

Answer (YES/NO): NO